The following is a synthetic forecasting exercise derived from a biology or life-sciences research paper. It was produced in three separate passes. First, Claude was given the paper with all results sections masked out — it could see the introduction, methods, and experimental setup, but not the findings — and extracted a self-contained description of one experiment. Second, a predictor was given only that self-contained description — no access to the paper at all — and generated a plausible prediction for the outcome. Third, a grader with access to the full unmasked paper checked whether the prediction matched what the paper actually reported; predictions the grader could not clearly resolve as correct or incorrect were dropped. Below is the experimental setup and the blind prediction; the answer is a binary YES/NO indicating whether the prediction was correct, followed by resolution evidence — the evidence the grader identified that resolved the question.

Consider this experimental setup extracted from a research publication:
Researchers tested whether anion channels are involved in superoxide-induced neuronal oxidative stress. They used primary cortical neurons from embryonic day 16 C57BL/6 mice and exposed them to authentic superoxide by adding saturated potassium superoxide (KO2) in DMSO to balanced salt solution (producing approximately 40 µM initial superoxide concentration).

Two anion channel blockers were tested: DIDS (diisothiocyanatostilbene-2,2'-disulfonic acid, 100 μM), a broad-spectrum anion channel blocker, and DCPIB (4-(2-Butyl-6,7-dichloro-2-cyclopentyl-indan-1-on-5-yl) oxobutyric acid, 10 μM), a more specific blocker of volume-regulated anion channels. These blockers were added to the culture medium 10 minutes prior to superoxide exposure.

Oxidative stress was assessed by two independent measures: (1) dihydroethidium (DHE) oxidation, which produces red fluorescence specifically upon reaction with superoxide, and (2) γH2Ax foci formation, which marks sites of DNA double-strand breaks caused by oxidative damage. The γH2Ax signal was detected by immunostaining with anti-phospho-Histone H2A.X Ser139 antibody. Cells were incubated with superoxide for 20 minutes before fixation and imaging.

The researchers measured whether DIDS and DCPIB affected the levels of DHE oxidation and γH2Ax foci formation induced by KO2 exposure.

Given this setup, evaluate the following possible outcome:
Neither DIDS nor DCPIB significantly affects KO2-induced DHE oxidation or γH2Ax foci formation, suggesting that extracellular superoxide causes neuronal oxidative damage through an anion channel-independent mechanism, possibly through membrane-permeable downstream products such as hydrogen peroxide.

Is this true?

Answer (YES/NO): NO